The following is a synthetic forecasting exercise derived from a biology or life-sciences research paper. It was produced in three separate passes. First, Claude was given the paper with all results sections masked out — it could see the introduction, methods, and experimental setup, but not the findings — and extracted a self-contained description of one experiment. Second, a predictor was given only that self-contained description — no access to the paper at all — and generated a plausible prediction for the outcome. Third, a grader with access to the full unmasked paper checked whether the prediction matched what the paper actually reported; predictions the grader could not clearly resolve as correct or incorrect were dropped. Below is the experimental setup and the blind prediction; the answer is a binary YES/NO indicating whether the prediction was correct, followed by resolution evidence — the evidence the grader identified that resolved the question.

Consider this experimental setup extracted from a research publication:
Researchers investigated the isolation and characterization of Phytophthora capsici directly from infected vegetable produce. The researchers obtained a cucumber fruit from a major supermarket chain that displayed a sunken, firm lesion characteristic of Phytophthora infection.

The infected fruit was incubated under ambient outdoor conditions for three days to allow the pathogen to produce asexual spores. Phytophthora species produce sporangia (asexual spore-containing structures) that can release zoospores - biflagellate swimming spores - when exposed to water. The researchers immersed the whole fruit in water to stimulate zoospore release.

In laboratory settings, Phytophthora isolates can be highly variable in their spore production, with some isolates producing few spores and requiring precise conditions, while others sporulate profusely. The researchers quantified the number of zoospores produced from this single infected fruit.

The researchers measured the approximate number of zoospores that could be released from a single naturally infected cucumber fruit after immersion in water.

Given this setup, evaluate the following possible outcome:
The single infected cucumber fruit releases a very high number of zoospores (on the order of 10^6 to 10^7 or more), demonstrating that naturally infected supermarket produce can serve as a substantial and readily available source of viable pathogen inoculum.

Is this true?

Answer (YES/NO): YES